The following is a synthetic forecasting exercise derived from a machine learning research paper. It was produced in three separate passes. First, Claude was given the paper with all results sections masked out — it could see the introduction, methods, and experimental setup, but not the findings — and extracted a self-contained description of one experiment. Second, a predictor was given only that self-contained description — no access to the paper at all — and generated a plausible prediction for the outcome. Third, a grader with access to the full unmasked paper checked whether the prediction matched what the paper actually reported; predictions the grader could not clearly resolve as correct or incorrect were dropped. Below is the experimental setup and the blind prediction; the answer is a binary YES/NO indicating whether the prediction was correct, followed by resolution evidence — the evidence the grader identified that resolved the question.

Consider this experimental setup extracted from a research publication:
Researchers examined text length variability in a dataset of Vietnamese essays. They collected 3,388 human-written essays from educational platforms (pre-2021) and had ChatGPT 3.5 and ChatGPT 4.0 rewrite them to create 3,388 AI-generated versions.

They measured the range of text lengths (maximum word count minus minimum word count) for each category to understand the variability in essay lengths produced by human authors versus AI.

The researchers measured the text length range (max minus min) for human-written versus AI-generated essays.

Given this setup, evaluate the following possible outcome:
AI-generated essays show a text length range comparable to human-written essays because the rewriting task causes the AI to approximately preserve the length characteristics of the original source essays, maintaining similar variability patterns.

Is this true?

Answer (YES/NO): NO